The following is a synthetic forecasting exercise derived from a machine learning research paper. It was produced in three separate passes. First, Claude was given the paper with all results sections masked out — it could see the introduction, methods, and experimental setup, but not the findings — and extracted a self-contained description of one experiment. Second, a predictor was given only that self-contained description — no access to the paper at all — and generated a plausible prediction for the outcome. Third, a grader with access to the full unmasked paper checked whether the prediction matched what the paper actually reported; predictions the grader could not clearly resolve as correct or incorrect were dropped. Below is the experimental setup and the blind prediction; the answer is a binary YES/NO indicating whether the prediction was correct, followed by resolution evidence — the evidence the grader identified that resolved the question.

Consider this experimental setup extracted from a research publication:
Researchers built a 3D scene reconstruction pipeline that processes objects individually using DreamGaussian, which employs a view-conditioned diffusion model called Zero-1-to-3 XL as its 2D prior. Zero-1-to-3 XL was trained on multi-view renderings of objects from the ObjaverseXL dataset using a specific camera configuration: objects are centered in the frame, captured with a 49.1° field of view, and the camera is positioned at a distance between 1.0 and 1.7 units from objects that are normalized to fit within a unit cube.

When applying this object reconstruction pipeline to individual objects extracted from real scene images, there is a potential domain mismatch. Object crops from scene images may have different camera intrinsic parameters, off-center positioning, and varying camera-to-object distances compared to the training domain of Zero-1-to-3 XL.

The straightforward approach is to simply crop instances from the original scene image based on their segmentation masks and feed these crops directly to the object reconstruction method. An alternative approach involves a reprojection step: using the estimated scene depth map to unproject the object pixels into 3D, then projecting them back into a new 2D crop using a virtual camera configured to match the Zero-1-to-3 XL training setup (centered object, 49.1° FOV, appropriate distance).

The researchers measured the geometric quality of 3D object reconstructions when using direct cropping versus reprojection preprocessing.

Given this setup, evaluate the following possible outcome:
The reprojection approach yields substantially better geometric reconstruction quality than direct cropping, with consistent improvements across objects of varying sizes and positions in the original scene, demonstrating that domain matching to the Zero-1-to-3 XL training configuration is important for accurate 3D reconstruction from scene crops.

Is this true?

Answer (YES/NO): NO